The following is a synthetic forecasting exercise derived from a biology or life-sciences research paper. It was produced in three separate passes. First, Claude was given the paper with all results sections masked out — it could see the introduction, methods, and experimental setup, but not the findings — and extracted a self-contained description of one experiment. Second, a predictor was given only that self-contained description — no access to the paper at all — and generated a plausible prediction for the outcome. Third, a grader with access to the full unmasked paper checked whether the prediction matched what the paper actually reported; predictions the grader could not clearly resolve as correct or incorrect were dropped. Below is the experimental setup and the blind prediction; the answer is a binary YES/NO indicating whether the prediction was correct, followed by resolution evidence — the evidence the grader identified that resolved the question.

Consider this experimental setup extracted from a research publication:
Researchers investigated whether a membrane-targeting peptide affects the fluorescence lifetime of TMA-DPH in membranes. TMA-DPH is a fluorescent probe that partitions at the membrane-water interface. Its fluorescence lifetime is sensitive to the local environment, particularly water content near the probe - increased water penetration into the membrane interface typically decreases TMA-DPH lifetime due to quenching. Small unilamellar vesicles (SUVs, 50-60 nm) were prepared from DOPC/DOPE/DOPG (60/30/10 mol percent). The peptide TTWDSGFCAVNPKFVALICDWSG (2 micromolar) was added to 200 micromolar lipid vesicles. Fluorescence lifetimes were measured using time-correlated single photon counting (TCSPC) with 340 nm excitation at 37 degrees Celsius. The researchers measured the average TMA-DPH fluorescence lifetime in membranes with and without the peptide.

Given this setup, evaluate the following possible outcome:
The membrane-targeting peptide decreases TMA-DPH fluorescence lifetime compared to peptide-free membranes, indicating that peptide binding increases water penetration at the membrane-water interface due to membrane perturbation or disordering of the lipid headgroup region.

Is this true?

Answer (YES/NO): NO